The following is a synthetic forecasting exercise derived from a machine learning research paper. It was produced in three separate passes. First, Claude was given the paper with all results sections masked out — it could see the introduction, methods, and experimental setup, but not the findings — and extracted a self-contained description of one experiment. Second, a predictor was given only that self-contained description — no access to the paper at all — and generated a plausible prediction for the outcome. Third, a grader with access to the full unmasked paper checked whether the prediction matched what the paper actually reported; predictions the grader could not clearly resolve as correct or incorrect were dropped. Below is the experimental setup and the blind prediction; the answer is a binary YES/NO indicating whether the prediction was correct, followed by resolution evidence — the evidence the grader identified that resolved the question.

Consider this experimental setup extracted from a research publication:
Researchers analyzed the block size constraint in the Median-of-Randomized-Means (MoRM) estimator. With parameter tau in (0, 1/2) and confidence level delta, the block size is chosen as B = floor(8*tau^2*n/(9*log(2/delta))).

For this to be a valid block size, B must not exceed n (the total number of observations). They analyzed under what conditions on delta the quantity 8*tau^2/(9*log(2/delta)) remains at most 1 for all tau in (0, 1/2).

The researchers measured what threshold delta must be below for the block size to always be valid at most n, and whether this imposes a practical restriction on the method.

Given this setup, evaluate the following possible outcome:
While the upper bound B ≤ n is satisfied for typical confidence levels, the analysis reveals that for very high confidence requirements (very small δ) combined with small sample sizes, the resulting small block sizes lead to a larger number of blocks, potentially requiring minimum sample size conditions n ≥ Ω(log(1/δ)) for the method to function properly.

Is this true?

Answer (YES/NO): NO